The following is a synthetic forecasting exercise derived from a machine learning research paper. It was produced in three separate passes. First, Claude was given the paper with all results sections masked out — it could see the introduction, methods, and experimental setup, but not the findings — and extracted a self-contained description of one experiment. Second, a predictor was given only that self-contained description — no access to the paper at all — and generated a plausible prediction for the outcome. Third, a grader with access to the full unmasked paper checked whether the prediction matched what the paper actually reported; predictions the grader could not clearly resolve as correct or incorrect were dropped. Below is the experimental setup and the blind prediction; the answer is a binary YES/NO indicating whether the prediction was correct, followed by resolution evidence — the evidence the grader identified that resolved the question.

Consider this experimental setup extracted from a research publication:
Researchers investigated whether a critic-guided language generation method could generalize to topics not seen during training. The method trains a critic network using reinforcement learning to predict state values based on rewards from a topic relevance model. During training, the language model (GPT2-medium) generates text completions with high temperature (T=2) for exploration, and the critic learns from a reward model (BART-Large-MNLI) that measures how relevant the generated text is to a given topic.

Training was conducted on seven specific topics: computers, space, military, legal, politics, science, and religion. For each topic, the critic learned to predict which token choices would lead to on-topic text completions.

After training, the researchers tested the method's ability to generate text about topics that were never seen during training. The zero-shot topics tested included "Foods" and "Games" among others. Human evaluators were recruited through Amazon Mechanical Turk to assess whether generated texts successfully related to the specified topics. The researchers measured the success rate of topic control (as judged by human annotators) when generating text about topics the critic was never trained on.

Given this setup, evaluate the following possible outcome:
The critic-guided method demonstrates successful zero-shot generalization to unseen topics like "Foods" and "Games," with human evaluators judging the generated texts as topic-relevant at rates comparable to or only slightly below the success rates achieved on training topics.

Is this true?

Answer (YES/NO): YES